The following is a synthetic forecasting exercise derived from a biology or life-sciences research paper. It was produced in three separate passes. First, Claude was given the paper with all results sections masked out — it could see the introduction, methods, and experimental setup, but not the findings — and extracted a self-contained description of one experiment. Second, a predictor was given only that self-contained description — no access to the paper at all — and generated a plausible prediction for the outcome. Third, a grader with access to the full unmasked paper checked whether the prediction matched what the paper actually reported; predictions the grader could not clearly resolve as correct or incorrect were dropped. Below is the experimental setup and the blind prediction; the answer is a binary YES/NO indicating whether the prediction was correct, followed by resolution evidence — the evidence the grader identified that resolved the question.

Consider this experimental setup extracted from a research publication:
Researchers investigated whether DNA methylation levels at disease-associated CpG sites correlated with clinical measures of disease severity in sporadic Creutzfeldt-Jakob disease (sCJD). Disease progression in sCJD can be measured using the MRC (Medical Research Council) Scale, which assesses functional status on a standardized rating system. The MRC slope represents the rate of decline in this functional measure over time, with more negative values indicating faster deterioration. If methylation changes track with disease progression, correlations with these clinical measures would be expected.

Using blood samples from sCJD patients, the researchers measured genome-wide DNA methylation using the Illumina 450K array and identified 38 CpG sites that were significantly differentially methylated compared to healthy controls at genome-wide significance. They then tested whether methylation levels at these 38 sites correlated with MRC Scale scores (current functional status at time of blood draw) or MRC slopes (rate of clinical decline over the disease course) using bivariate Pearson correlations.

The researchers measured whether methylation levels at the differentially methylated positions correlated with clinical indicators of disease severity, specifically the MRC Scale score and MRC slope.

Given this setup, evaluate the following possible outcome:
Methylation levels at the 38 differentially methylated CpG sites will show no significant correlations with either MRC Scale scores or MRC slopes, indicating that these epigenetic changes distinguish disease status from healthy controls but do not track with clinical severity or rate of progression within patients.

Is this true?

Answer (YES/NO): NO